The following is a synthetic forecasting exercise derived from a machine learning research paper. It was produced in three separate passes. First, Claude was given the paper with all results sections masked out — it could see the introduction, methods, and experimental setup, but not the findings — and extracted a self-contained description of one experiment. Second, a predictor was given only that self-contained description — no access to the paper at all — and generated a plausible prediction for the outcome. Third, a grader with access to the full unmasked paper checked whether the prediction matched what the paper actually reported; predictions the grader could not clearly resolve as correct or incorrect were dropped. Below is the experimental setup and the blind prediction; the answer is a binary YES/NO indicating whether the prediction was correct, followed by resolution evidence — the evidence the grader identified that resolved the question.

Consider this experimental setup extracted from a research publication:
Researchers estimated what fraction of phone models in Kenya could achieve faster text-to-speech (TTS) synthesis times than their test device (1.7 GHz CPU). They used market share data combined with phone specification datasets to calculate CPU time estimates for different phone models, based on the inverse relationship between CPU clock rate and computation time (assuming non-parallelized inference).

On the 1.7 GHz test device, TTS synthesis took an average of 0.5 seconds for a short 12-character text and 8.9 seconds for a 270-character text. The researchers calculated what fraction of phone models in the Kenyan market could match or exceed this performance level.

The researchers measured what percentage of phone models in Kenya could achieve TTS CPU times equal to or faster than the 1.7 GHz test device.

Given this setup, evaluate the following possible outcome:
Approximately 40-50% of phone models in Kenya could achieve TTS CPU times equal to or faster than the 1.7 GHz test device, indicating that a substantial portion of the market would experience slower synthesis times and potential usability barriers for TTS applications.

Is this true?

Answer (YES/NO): NO